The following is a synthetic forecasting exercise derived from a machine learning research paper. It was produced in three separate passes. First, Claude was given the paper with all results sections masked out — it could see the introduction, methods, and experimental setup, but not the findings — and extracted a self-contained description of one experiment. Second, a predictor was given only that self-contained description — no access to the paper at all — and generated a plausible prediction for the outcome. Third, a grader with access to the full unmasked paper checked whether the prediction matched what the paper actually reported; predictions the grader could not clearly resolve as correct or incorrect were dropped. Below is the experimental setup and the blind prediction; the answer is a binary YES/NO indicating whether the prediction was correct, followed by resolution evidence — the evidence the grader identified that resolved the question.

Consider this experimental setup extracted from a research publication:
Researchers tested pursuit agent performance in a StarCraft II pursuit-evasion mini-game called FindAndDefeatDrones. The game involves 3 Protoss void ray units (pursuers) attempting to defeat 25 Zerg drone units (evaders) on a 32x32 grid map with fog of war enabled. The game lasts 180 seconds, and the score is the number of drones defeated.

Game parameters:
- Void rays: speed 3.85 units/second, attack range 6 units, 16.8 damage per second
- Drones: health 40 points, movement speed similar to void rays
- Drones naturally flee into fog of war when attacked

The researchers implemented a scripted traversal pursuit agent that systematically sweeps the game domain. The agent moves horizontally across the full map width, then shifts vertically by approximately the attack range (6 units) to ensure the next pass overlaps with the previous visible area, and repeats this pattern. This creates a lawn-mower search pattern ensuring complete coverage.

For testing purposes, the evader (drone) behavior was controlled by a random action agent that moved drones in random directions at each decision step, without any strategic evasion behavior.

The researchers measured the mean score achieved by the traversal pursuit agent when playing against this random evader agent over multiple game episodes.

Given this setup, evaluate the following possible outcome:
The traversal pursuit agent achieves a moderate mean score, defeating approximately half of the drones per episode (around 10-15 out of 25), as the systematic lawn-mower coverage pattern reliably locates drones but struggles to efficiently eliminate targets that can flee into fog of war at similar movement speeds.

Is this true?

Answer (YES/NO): NO